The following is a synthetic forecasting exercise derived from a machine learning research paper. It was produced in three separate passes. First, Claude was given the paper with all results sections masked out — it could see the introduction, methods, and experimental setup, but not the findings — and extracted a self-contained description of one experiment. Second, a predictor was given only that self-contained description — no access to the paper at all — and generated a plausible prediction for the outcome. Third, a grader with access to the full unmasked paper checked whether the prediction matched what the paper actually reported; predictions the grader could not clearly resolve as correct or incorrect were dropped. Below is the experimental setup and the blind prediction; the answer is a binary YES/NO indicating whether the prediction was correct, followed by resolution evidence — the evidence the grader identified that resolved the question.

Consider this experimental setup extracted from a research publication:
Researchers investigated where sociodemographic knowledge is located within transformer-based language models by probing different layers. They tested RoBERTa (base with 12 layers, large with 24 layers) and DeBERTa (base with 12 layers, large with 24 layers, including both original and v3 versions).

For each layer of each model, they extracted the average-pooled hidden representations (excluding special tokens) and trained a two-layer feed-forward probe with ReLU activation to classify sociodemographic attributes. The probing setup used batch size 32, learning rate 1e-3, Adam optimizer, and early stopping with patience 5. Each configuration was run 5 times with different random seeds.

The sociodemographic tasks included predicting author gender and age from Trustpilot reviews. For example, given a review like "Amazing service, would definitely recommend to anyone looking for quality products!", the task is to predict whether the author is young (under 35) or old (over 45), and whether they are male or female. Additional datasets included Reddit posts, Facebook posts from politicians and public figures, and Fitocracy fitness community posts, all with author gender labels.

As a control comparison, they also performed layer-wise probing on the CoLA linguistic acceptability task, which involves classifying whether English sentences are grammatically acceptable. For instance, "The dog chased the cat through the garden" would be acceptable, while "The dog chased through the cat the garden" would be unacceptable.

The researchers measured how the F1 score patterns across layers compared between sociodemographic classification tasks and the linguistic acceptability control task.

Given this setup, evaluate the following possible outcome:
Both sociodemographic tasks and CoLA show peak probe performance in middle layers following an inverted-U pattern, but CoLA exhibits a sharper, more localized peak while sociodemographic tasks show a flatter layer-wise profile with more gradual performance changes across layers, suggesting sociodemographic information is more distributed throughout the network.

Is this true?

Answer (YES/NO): NO